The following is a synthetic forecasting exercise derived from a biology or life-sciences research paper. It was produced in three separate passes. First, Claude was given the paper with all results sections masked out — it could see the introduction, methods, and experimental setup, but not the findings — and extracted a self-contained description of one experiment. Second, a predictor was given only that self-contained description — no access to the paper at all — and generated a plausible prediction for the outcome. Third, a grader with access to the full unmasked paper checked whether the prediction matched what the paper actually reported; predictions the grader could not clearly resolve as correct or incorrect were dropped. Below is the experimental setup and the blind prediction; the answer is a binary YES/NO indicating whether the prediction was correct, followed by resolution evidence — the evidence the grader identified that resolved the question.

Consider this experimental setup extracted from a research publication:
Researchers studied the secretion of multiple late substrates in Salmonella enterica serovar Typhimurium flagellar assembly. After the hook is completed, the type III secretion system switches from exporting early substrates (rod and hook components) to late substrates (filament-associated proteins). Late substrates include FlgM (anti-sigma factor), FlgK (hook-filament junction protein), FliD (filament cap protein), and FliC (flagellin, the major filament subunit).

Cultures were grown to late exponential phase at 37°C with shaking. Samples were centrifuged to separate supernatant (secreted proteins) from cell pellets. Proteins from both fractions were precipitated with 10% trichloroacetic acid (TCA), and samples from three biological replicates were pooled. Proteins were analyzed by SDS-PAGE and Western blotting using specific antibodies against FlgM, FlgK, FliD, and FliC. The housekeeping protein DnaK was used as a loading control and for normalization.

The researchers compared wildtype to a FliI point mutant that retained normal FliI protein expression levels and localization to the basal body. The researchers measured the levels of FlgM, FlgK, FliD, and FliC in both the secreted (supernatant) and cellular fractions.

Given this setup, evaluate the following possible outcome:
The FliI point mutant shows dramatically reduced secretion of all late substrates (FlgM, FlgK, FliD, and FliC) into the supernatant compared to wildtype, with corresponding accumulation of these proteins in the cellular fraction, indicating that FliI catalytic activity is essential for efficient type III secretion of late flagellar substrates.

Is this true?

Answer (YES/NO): NO